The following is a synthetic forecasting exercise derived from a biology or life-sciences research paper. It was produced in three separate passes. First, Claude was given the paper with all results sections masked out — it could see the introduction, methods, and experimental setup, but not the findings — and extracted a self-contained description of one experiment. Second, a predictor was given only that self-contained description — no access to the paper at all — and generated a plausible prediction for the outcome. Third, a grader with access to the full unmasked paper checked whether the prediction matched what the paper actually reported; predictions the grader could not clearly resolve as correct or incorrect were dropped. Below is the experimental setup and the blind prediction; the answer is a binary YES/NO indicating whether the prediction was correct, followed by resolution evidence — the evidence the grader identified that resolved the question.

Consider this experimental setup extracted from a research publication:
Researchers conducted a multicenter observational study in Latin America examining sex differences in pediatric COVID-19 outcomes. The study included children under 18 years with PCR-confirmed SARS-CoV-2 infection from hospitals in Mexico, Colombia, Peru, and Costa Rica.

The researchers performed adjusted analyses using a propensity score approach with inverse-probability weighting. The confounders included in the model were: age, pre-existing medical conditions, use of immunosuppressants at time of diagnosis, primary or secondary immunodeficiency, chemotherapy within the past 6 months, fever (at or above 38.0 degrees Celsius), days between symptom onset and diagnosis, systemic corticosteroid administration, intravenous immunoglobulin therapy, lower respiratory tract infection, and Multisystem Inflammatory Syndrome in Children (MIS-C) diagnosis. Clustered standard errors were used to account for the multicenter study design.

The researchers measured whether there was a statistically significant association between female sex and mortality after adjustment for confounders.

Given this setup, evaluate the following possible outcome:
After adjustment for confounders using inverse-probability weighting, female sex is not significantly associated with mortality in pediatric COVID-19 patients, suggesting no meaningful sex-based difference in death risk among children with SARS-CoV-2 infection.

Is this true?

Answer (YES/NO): YES